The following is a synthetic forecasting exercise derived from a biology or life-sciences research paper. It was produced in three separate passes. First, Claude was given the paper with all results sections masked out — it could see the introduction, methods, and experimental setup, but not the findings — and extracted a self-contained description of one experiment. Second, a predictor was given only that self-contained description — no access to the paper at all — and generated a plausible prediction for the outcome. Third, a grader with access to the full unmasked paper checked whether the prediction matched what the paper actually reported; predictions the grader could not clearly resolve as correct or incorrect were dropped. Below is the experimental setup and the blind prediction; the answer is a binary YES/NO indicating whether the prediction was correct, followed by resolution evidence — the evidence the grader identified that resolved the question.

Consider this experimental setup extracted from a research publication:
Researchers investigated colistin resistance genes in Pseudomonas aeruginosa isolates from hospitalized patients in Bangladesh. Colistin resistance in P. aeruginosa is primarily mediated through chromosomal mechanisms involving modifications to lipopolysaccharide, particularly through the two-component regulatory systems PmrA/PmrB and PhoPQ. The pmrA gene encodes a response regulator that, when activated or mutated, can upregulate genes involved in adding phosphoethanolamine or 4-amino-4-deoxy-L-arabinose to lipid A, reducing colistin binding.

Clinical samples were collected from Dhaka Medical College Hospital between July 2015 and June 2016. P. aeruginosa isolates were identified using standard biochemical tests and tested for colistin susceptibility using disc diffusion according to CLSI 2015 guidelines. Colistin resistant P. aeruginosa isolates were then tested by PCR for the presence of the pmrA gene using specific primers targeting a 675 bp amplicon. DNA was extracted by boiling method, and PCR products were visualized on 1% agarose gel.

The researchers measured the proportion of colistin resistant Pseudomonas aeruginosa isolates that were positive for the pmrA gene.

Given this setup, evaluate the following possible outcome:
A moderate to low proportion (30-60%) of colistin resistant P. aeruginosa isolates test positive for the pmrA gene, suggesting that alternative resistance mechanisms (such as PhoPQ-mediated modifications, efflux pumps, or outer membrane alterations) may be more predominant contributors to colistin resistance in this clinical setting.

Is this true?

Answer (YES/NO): NO